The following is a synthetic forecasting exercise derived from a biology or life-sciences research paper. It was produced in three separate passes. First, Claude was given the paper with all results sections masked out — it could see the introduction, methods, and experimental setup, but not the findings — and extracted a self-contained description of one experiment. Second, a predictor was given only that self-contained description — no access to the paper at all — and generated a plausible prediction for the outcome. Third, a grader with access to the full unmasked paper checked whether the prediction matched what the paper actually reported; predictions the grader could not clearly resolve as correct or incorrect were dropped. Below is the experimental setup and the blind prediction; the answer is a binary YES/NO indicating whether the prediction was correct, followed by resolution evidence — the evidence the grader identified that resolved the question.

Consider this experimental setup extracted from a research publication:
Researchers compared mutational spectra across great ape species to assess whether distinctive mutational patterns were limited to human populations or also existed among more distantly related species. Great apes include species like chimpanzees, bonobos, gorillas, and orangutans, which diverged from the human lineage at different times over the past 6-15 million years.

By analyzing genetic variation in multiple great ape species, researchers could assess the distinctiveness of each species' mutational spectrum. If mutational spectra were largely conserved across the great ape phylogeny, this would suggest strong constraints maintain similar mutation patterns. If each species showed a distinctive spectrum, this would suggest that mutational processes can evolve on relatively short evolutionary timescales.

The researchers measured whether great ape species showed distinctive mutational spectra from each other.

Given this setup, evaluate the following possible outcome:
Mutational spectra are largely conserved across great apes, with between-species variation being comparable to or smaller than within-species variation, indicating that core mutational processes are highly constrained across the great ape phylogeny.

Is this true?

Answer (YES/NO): NO